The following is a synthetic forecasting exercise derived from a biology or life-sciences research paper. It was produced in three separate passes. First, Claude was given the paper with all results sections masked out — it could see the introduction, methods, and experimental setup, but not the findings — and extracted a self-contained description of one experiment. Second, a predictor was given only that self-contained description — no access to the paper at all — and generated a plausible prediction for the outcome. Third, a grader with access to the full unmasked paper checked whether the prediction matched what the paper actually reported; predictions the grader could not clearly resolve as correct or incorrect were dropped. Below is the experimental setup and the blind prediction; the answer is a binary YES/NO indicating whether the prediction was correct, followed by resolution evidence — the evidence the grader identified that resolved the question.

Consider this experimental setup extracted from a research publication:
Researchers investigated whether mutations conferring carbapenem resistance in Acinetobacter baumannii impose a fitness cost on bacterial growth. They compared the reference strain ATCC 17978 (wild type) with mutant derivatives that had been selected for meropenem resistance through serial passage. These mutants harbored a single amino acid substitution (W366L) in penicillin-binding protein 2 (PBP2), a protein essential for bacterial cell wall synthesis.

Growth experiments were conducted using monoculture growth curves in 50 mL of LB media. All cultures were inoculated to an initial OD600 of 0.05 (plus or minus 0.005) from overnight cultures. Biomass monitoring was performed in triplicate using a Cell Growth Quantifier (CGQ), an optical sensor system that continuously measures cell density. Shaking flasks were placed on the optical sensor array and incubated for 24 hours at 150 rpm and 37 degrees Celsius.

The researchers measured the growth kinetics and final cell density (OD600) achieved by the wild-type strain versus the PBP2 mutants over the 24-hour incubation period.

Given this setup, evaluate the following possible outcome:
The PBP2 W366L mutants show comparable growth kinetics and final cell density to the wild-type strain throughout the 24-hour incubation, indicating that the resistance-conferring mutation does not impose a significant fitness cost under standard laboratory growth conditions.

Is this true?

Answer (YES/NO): NO